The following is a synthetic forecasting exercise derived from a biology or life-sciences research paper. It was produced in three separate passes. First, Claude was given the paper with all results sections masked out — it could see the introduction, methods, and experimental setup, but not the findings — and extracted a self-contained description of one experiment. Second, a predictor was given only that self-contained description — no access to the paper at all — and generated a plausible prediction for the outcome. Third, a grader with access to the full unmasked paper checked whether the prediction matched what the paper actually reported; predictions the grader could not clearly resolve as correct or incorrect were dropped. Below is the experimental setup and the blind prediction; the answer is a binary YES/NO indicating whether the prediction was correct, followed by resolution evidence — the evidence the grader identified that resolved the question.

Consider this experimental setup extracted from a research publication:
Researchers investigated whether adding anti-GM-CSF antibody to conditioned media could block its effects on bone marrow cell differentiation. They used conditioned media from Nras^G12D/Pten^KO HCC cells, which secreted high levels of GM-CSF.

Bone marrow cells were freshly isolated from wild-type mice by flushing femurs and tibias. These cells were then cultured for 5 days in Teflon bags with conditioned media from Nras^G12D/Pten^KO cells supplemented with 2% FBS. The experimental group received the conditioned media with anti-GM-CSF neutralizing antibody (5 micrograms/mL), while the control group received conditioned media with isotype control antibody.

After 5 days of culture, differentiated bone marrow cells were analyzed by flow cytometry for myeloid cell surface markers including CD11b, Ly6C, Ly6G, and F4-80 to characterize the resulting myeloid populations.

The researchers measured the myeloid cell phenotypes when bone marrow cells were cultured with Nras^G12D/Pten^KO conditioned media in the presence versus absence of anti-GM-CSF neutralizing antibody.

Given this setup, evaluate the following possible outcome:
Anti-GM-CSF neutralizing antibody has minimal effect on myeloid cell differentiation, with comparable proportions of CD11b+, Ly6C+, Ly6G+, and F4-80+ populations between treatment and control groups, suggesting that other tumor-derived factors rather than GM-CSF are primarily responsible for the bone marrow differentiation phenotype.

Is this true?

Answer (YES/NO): NO